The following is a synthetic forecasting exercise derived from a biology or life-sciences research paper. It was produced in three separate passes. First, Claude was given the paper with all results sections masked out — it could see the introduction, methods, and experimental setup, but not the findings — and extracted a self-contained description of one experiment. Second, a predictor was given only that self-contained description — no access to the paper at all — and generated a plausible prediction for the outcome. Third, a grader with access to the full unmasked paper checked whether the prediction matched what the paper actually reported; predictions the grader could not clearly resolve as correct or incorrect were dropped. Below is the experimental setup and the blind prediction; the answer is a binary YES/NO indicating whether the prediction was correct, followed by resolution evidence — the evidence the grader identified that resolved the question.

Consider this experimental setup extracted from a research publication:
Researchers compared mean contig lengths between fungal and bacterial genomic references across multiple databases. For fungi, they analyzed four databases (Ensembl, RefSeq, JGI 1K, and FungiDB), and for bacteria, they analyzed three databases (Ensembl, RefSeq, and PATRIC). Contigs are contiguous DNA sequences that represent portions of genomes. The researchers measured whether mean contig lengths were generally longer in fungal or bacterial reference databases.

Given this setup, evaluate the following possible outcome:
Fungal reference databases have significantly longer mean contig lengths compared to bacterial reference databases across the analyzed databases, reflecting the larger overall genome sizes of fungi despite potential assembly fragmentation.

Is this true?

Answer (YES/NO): YES